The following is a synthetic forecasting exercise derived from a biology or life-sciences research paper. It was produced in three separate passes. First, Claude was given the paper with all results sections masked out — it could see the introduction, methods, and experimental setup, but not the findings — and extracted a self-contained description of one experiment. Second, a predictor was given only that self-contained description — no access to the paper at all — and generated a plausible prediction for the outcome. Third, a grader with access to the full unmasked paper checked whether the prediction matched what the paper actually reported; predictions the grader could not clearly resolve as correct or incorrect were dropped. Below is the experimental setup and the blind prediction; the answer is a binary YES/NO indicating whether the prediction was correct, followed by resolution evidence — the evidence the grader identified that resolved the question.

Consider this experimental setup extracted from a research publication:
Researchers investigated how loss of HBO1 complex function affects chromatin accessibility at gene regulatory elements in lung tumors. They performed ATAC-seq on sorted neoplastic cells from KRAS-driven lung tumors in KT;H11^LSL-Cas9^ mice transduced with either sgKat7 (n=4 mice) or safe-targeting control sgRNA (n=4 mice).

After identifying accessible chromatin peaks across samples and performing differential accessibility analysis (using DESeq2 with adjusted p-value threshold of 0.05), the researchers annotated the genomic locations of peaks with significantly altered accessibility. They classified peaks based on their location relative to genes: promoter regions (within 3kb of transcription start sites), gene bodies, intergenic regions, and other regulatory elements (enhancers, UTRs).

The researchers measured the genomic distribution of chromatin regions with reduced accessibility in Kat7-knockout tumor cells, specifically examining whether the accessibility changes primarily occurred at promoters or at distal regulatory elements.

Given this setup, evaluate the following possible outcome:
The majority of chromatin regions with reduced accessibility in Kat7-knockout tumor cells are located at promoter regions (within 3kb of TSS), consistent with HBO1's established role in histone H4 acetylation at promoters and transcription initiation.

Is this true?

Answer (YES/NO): NO